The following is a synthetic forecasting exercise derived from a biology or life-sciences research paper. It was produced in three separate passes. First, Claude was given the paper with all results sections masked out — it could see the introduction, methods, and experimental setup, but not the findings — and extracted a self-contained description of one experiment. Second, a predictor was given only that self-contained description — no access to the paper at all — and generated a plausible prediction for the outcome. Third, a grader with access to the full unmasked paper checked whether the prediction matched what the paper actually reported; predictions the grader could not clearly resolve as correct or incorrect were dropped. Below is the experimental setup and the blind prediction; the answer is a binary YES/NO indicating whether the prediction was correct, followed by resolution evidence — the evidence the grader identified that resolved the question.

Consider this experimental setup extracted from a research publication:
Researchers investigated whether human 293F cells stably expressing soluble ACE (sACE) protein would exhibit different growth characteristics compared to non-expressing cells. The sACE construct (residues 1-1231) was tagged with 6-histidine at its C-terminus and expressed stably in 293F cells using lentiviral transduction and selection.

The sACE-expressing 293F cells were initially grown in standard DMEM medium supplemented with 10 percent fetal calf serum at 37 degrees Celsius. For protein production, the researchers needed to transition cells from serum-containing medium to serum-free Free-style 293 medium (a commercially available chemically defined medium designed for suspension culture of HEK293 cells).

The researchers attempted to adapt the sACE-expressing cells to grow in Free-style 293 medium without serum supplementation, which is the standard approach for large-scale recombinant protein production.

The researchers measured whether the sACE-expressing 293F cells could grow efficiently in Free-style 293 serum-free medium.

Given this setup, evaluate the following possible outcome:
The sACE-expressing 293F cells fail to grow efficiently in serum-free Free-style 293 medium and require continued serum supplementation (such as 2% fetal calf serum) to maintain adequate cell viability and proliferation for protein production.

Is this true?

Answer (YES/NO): NO